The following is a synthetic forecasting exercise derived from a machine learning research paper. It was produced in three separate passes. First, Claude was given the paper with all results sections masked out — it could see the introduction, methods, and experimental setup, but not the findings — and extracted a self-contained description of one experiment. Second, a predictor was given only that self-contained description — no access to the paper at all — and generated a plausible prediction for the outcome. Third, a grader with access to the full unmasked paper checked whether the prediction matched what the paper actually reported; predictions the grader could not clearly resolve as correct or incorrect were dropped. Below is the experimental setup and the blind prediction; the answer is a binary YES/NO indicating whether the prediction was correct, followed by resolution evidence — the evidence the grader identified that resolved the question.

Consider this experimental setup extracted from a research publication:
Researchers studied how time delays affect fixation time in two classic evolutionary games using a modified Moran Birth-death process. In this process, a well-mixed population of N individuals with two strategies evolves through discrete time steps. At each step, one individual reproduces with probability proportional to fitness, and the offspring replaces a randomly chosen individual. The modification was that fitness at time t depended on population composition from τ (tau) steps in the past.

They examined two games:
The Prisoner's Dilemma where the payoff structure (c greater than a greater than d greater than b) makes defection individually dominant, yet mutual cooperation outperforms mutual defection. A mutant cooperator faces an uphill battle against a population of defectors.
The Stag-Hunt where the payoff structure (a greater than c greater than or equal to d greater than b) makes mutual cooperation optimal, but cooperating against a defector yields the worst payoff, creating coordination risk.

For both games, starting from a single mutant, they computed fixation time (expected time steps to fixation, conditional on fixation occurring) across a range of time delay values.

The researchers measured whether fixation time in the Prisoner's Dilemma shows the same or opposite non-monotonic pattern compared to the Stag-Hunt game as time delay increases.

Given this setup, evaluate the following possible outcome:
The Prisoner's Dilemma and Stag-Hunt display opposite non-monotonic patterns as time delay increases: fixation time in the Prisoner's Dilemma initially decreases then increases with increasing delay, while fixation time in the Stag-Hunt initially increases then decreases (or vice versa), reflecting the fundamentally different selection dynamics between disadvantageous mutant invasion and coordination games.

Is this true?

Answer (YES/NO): NO